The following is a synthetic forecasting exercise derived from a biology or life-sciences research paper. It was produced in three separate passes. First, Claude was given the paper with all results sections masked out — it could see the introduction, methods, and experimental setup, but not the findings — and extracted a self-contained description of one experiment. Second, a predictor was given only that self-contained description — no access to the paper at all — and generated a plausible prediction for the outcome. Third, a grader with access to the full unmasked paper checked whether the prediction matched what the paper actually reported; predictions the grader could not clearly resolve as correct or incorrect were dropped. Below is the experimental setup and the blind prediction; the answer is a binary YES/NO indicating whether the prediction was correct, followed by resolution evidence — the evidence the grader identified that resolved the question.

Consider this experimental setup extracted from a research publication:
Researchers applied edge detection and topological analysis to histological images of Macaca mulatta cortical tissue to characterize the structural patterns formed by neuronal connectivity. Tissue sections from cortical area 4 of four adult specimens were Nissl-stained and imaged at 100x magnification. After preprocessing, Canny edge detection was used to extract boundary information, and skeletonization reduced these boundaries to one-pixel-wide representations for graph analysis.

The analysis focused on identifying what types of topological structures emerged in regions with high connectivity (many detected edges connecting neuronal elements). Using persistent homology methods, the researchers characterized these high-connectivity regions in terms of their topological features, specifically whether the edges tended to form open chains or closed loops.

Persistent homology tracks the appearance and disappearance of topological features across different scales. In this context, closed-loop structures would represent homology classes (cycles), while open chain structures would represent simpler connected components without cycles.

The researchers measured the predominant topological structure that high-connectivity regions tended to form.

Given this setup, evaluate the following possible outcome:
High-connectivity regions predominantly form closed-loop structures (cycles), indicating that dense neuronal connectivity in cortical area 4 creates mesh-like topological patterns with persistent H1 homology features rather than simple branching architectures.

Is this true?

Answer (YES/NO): YES